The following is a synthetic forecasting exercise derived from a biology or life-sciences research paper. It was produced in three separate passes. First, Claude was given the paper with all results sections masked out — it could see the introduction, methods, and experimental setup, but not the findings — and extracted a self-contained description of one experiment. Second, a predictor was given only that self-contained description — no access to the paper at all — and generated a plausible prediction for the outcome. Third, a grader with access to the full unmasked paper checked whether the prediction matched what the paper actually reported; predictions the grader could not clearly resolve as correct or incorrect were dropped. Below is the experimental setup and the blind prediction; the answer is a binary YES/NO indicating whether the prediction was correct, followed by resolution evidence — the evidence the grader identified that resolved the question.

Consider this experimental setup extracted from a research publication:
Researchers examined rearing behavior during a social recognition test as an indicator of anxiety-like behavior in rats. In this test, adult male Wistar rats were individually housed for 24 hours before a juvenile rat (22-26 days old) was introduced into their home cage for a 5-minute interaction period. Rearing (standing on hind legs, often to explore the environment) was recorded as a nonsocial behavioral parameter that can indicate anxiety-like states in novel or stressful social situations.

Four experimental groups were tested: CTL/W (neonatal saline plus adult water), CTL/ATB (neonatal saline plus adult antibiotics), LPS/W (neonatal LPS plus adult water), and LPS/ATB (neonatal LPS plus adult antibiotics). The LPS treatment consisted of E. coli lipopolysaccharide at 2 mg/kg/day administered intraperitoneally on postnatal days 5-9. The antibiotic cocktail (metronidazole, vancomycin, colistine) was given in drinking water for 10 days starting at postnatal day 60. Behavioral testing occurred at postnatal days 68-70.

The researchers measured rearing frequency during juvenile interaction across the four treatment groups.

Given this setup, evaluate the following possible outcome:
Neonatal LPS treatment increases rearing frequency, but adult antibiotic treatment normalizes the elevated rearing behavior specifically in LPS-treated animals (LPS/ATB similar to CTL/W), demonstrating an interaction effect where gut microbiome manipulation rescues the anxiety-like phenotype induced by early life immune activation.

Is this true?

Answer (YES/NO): NO